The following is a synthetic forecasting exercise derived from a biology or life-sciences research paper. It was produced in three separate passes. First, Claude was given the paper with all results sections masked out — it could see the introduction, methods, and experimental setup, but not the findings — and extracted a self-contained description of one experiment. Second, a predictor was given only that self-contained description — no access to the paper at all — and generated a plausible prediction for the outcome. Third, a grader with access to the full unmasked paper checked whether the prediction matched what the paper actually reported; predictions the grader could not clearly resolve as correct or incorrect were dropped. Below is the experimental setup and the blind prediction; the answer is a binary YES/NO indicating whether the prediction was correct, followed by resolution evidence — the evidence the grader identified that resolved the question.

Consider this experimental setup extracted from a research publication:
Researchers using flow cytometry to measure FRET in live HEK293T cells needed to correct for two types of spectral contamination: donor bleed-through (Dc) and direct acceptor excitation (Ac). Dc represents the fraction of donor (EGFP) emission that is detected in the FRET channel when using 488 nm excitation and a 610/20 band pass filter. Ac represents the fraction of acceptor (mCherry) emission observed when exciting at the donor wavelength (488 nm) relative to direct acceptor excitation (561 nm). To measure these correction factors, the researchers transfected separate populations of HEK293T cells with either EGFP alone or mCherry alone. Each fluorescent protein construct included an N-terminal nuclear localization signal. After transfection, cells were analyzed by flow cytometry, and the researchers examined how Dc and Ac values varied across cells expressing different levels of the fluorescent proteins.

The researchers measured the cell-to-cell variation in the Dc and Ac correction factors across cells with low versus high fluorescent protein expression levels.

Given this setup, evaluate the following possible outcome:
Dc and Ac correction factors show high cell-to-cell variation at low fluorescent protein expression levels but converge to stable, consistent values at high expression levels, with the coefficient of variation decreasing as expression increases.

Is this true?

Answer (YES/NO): YES